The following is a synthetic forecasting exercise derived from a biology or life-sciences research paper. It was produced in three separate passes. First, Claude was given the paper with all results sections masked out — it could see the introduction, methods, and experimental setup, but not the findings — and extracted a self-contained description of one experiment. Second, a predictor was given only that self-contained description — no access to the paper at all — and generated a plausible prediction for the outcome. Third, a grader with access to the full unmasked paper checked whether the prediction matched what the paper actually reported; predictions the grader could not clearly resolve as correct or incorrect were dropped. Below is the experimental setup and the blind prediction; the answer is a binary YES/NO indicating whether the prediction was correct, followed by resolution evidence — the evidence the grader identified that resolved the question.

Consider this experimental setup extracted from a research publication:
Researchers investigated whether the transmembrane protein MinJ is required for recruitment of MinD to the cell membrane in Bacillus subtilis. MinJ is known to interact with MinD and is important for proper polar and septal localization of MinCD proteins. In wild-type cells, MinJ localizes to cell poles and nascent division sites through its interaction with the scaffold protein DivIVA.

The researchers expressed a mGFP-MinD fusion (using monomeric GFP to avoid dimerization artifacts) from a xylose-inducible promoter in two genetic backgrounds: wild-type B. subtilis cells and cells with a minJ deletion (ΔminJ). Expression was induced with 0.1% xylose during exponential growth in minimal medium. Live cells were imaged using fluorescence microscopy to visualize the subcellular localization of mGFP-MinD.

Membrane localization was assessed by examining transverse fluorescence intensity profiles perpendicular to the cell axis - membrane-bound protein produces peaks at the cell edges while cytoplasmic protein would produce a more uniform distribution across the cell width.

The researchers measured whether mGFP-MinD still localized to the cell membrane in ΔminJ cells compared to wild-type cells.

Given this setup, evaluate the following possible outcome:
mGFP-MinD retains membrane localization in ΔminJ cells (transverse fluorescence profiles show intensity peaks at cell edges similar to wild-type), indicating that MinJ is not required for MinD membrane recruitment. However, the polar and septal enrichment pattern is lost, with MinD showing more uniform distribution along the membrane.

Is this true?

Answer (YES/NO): YES